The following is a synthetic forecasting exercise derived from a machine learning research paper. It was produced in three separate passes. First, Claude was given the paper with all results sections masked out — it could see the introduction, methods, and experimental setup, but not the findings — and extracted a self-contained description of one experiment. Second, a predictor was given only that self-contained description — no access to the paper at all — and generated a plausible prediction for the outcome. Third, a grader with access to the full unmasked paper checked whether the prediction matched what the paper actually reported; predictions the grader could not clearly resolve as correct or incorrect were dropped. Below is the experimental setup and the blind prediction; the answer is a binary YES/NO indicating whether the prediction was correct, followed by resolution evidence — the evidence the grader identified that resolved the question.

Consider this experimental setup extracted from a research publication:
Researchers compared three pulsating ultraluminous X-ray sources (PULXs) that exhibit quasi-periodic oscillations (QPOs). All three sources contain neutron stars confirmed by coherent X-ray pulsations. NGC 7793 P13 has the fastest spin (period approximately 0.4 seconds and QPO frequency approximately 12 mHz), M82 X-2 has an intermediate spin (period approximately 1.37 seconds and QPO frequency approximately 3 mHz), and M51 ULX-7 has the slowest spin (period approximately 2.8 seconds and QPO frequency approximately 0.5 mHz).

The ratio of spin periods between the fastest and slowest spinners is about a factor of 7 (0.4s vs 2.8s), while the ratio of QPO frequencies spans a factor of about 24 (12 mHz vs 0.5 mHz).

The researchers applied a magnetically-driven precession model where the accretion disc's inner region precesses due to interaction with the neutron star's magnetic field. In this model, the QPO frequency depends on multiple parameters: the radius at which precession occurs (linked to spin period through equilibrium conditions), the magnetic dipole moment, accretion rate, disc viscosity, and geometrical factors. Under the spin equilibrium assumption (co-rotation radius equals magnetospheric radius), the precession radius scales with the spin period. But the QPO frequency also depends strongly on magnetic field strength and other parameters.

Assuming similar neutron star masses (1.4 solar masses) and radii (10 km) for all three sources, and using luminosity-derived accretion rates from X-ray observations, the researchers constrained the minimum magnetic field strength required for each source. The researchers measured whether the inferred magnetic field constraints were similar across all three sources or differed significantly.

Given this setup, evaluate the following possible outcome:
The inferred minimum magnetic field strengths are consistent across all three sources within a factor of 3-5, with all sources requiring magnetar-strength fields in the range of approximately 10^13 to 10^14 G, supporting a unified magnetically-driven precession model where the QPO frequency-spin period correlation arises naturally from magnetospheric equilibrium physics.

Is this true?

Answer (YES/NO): NO